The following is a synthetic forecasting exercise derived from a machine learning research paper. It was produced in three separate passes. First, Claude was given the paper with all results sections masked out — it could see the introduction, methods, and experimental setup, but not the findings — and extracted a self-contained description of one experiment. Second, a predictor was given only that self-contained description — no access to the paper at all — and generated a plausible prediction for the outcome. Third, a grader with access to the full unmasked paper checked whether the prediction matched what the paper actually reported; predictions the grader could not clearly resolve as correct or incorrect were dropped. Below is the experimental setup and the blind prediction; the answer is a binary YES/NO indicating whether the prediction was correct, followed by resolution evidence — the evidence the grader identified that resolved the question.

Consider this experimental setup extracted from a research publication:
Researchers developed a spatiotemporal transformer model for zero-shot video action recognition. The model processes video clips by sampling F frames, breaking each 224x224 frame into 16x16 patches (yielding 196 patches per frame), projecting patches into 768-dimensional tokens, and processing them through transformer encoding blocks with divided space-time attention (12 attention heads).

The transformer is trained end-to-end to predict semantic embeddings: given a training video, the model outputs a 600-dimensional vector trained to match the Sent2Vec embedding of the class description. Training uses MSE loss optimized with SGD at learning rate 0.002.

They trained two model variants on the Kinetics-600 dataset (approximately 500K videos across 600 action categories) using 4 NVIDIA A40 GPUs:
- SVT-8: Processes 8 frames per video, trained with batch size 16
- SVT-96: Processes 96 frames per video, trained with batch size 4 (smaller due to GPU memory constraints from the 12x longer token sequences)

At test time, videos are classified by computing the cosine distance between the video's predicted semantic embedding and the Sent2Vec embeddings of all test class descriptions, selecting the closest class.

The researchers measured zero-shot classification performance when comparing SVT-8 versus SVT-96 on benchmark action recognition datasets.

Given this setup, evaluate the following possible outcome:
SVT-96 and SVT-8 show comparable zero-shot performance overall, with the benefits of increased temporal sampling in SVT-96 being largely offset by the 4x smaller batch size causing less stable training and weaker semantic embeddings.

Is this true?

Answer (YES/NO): NO